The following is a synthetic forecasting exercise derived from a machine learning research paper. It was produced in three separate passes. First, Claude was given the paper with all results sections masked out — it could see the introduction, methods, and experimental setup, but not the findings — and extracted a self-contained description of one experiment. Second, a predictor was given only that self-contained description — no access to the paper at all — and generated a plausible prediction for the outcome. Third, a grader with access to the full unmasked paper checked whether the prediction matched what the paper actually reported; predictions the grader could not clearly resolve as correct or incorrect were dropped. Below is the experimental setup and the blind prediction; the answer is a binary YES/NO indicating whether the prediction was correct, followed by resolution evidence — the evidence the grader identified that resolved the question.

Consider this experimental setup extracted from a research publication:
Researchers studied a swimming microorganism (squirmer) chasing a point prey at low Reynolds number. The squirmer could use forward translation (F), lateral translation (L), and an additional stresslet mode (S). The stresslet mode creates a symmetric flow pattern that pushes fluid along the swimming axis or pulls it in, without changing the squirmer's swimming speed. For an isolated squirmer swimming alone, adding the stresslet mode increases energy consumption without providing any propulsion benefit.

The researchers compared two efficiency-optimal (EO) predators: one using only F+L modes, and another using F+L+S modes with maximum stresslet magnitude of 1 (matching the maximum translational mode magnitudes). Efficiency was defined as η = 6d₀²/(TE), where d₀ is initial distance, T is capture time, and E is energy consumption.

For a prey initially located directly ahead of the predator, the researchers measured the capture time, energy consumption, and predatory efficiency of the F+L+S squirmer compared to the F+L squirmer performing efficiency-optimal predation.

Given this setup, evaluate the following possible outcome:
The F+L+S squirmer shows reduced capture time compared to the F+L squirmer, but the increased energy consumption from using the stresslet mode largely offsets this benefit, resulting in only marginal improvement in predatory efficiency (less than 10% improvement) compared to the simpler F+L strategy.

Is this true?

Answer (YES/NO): NO